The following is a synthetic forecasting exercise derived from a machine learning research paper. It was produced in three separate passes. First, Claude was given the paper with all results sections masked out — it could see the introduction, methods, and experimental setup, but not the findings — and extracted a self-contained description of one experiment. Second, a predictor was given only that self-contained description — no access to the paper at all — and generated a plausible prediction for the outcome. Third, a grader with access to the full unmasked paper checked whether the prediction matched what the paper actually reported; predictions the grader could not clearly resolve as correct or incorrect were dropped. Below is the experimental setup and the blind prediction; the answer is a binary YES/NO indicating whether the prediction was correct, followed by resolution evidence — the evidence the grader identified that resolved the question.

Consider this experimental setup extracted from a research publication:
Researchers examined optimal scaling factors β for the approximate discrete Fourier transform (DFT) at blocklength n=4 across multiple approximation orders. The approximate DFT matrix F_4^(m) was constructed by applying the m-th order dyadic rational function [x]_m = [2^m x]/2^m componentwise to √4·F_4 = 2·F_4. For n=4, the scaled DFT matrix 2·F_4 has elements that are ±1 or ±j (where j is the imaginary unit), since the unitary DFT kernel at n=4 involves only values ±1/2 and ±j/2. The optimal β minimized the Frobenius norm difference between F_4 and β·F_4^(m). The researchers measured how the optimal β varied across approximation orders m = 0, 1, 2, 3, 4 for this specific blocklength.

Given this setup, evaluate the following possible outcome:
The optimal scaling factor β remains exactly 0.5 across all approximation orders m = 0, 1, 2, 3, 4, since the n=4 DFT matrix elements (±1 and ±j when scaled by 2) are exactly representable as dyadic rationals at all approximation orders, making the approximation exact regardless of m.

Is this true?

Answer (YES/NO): YES